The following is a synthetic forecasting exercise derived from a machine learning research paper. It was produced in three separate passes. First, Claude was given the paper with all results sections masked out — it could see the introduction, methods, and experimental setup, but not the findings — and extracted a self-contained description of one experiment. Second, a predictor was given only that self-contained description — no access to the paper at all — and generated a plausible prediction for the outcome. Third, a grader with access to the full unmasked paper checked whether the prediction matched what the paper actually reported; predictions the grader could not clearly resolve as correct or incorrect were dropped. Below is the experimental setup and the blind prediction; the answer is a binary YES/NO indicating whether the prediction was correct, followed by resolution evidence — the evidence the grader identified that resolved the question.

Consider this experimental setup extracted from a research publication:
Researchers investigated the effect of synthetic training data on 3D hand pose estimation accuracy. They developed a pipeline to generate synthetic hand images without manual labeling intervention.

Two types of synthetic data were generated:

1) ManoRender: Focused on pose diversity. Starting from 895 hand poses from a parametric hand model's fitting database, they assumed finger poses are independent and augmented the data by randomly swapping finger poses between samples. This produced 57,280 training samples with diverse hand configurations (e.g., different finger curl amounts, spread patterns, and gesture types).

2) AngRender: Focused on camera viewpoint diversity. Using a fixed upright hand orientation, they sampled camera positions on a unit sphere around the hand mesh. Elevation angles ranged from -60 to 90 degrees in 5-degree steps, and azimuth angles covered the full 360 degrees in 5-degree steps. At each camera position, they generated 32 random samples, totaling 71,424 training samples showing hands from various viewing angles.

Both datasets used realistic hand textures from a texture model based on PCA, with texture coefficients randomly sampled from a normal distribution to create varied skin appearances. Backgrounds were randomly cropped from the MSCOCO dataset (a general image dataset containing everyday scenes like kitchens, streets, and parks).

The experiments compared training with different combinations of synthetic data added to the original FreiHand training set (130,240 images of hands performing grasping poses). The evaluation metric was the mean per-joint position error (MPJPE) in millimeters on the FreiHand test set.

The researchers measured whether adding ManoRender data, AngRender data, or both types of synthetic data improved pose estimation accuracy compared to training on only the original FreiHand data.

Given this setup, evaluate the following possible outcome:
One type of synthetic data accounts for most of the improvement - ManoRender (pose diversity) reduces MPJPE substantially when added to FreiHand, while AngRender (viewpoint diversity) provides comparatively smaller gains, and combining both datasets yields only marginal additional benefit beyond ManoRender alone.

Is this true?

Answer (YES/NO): NO